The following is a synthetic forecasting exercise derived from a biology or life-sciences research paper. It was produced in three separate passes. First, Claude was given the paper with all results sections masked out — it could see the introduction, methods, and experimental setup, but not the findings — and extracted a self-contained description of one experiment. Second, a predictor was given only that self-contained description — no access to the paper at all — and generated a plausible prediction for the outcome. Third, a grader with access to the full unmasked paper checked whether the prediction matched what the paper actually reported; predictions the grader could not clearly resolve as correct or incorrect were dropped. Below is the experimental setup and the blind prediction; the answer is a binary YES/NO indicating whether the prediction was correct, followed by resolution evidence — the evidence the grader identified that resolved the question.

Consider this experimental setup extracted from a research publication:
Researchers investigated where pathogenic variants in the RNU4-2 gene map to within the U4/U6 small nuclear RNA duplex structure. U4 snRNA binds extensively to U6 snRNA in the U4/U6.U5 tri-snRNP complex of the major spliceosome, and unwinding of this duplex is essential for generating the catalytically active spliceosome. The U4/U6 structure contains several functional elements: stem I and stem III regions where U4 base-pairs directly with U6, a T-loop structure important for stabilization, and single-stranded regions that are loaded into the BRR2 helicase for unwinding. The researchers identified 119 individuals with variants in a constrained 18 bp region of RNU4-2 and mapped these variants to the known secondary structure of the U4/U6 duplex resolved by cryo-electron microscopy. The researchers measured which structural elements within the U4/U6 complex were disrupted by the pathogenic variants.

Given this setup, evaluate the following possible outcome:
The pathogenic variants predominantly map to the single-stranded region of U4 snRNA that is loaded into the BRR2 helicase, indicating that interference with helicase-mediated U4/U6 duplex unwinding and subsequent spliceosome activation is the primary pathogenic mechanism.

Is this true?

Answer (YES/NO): NO